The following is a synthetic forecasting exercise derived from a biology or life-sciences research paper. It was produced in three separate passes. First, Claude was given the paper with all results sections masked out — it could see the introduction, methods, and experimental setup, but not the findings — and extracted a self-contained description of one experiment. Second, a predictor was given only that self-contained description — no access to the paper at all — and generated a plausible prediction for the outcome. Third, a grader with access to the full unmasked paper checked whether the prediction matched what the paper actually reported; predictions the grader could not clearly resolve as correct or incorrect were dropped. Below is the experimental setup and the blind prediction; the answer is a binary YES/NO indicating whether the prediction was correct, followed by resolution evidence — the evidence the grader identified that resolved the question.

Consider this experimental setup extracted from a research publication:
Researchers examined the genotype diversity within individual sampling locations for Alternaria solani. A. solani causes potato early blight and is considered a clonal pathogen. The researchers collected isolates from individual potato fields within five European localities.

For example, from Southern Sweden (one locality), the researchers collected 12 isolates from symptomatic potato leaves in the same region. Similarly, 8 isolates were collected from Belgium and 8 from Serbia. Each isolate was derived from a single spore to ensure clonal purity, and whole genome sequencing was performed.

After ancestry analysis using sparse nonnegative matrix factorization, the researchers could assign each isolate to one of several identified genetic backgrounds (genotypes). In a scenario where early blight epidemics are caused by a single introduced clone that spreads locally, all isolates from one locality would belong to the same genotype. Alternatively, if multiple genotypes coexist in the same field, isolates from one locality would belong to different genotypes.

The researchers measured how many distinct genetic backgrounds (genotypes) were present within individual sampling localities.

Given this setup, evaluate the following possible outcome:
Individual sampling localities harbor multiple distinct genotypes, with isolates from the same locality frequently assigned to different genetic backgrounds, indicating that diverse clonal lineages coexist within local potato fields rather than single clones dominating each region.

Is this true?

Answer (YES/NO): YES